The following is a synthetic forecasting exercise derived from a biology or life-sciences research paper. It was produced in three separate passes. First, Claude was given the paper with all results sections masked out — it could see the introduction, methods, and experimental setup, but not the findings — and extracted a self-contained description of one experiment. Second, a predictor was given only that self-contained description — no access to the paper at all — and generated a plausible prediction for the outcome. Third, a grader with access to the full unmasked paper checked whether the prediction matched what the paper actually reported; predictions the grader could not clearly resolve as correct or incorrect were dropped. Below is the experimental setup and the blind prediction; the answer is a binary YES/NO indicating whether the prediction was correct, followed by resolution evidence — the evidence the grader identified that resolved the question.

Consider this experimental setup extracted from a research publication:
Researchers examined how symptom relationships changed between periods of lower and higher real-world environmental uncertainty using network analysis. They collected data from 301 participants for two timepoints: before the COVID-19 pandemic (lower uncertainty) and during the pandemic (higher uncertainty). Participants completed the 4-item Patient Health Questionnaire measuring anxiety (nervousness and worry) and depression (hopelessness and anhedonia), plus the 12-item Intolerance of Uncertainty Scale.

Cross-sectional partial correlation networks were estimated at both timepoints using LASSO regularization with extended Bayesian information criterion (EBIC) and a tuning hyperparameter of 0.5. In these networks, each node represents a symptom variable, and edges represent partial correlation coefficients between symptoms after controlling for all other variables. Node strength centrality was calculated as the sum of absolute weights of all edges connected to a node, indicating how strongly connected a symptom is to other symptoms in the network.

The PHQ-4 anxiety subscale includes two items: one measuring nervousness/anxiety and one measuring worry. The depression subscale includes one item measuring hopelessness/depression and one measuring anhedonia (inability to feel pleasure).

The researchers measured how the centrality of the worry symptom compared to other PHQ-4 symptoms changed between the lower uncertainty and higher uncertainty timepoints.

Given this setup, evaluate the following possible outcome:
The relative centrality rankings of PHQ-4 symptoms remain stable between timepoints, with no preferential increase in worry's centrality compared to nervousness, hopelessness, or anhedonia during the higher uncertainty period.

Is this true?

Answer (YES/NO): NO